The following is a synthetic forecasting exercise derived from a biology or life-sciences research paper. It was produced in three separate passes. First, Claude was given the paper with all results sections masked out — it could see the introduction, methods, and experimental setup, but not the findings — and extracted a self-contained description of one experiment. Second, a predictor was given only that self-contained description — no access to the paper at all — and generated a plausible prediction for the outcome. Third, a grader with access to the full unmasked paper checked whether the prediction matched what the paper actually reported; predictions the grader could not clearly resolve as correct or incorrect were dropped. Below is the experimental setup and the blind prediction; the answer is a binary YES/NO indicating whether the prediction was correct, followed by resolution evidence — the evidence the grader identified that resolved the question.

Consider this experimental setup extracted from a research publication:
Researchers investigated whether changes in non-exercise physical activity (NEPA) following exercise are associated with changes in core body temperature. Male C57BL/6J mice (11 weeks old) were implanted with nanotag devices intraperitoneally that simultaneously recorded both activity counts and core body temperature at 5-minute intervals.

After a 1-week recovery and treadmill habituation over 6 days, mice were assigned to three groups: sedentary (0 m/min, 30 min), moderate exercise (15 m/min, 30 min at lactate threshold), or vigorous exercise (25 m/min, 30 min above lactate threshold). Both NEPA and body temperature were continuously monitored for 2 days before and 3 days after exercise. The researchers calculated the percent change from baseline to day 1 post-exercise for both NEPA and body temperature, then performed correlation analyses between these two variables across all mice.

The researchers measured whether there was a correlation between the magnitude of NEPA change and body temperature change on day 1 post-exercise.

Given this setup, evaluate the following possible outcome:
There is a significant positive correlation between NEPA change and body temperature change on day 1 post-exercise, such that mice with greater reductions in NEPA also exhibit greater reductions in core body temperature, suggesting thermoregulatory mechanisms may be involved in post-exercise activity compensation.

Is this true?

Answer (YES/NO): YES